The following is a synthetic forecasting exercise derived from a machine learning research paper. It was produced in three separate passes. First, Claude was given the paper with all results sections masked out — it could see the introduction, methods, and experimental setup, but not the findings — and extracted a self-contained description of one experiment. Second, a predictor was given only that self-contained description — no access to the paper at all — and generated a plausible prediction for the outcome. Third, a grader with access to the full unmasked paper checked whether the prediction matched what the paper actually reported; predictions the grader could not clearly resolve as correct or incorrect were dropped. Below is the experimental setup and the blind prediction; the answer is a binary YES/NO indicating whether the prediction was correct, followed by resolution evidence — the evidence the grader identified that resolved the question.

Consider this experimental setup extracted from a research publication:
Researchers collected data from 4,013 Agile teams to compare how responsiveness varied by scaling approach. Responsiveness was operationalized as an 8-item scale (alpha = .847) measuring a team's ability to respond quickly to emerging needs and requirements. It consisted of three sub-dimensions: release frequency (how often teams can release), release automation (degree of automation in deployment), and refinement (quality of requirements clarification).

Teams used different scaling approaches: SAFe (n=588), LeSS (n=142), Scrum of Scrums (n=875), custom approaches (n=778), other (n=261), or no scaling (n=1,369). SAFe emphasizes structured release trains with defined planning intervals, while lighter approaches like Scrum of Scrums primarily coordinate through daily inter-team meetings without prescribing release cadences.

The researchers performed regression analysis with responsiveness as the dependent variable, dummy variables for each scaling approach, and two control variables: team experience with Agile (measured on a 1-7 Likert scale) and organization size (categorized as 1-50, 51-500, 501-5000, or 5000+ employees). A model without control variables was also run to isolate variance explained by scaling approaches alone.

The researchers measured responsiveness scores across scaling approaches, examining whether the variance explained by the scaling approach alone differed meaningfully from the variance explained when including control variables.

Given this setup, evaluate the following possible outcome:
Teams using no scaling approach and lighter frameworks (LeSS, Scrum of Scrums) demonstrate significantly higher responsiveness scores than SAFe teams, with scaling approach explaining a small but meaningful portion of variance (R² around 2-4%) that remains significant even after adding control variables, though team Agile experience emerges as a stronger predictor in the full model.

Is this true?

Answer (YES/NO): NO